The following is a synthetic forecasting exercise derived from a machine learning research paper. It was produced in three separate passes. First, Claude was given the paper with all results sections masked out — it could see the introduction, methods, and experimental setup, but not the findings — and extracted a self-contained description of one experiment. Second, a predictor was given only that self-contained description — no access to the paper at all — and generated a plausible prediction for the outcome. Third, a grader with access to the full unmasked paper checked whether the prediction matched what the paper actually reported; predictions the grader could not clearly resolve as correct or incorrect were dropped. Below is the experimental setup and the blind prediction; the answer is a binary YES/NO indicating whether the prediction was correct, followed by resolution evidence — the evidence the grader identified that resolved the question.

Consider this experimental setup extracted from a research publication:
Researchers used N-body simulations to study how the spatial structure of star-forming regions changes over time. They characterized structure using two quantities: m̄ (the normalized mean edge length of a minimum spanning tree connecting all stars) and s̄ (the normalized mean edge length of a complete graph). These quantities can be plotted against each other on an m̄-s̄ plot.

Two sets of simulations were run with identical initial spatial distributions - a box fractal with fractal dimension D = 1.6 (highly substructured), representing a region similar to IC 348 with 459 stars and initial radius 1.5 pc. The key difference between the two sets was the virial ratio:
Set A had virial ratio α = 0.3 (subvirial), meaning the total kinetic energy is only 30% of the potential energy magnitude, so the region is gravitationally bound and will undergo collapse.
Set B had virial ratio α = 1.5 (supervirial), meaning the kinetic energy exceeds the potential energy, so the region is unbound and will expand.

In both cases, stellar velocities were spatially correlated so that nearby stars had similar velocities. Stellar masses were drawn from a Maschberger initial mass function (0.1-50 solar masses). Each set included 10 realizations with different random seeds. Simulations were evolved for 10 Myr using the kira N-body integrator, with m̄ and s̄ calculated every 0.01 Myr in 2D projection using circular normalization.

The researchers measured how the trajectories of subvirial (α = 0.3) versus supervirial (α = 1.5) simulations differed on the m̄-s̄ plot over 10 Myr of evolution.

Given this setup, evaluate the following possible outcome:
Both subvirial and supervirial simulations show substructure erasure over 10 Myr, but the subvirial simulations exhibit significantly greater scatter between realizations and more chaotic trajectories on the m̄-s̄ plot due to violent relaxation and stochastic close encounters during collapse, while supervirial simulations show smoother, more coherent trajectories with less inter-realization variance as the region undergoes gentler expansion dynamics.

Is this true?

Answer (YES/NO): NO